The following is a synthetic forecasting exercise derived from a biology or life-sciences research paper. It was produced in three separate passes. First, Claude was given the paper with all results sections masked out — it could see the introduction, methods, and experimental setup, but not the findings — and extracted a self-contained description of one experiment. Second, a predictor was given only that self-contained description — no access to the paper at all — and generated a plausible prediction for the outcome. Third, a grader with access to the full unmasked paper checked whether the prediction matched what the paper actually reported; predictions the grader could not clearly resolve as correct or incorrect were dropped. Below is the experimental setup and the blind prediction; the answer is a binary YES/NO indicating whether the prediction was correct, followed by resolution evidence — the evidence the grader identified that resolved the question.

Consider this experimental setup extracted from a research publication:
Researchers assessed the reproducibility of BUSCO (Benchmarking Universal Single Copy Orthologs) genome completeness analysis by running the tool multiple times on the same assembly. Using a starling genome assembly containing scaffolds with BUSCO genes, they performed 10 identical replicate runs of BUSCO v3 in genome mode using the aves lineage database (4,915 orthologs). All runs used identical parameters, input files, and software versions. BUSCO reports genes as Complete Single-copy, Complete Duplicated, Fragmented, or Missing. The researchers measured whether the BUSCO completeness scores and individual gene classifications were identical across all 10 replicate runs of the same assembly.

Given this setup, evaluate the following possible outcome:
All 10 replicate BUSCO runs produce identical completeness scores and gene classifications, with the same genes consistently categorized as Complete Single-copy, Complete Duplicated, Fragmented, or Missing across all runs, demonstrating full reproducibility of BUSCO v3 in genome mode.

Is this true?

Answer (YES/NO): YES